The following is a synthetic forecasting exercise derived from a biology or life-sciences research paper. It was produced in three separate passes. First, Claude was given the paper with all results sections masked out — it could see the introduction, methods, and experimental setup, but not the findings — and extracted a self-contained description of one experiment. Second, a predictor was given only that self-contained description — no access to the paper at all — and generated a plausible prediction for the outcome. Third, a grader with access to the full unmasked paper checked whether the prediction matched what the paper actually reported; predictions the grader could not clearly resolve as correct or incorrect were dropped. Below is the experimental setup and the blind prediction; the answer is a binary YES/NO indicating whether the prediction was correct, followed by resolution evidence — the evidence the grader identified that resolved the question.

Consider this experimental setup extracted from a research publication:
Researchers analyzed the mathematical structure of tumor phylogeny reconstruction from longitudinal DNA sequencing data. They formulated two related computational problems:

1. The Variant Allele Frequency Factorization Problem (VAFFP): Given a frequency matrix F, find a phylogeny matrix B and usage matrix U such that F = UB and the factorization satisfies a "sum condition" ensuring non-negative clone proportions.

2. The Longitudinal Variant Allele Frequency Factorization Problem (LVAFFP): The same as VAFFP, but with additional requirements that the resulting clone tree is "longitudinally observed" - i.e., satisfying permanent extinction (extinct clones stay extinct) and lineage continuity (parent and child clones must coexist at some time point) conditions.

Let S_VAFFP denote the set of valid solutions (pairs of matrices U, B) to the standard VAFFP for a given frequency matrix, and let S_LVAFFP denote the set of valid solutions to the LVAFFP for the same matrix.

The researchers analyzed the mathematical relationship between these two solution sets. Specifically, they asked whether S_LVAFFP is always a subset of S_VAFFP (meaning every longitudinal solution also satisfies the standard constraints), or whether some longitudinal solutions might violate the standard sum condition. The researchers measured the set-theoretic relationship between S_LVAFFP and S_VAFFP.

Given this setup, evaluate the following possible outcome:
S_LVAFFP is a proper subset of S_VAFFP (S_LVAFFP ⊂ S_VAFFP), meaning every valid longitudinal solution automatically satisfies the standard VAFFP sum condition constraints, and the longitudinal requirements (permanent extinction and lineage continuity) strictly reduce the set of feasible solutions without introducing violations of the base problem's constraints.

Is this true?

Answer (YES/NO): YES